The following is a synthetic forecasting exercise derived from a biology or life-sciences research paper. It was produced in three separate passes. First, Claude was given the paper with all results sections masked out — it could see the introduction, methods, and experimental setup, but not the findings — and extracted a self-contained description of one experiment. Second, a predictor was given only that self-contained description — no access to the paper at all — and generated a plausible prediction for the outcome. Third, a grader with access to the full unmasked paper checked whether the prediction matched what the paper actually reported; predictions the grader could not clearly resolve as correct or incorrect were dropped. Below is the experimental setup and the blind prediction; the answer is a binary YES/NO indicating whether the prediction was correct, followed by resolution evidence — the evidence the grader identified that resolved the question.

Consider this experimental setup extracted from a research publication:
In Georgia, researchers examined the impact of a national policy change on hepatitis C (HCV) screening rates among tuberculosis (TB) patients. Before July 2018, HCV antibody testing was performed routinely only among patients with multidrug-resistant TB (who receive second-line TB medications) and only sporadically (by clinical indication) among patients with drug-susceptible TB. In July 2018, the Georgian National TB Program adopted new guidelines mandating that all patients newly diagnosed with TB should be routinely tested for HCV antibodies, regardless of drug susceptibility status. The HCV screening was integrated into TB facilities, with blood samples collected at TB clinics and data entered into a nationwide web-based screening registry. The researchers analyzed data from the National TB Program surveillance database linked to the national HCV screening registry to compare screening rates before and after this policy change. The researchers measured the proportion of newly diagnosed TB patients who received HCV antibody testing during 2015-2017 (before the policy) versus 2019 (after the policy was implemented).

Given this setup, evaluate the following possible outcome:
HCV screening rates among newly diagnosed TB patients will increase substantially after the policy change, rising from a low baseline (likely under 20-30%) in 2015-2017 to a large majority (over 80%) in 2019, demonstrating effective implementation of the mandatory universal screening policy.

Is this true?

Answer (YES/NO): NO